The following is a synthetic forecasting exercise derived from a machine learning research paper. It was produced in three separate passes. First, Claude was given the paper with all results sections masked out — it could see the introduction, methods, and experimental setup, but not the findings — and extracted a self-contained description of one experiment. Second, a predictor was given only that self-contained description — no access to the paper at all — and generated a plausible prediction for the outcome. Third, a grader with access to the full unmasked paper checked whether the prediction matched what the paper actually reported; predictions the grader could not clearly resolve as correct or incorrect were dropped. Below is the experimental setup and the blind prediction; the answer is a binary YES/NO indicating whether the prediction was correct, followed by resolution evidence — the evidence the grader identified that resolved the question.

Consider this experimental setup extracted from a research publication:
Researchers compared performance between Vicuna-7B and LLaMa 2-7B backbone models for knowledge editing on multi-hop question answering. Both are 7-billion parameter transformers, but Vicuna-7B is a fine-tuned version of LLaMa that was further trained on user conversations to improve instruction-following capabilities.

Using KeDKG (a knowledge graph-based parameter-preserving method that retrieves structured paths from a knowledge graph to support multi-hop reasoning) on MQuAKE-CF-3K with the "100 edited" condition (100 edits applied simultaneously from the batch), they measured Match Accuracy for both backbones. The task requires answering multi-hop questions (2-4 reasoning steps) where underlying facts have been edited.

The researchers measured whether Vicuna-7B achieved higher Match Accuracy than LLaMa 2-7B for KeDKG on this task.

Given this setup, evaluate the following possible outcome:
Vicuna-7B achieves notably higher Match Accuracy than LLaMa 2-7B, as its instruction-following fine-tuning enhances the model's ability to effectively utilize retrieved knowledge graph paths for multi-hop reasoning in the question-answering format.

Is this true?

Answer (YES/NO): YES